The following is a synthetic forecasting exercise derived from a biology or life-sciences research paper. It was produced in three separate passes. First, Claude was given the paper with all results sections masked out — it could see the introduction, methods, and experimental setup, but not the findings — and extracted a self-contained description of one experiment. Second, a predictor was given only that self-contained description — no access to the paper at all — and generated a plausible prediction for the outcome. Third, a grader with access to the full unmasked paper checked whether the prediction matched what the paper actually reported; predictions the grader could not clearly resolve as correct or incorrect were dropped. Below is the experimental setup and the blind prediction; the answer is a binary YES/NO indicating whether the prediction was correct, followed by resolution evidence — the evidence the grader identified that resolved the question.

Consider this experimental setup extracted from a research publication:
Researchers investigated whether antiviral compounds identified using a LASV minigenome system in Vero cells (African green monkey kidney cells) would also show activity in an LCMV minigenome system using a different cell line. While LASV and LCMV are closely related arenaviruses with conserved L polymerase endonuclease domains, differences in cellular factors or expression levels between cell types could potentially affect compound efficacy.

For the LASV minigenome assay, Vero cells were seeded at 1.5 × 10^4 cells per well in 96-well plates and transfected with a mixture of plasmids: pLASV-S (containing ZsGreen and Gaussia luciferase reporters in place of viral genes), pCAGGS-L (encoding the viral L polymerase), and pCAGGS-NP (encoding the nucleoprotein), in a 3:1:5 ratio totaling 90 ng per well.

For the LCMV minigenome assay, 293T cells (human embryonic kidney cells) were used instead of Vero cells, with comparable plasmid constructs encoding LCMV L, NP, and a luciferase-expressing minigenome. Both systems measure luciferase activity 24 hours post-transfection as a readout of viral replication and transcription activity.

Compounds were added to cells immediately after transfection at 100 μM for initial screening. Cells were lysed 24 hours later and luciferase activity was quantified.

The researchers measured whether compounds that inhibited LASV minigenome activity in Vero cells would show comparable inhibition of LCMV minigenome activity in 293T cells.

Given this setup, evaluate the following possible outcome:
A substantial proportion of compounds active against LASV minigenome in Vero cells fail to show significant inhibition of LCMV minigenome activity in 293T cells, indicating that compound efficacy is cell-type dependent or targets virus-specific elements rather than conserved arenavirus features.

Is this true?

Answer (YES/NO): NO